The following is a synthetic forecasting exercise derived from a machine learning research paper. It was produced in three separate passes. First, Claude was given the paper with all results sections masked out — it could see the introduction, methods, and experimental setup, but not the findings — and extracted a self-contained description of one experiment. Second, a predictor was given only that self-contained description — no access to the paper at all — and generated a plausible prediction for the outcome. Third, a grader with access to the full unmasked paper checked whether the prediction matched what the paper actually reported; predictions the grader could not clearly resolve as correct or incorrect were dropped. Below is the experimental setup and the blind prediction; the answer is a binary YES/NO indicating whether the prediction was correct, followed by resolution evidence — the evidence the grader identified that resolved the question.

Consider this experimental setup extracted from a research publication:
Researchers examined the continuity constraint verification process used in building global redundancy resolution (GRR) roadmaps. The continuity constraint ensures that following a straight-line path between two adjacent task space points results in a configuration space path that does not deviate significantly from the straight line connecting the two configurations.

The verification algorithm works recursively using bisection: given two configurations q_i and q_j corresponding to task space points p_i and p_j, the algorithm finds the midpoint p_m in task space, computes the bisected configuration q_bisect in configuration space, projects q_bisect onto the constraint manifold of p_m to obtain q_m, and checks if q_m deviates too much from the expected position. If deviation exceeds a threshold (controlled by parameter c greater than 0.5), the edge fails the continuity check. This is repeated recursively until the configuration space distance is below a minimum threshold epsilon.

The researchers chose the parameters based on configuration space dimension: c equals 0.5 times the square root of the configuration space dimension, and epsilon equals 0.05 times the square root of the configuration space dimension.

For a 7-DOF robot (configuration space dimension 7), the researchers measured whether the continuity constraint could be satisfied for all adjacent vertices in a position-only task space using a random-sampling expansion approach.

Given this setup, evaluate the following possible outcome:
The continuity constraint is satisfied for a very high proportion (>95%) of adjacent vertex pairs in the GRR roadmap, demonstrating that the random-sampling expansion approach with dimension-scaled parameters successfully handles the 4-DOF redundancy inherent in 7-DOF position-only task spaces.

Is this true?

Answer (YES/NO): YES